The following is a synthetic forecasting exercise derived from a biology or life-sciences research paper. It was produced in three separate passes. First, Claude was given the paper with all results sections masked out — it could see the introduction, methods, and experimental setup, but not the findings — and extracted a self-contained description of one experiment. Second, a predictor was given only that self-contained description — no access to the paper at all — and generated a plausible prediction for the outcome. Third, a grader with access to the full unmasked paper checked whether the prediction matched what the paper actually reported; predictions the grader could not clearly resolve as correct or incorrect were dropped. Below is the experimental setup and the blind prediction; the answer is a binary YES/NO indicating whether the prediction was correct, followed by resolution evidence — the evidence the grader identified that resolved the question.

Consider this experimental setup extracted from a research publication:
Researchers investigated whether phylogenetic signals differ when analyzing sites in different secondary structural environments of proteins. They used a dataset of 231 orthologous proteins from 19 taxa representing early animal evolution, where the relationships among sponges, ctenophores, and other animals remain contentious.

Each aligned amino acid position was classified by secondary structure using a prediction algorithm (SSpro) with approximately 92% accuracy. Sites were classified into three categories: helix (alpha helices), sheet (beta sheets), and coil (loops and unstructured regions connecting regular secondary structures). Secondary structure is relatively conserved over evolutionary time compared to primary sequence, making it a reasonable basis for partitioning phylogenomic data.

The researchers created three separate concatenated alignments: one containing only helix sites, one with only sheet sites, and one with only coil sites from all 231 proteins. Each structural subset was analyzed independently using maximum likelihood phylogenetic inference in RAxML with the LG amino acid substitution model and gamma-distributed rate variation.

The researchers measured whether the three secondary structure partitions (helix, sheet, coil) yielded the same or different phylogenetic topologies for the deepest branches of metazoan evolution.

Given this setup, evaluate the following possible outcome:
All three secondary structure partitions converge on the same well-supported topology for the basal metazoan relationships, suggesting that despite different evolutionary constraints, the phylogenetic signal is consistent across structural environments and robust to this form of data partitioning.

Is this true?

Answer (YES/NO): NO